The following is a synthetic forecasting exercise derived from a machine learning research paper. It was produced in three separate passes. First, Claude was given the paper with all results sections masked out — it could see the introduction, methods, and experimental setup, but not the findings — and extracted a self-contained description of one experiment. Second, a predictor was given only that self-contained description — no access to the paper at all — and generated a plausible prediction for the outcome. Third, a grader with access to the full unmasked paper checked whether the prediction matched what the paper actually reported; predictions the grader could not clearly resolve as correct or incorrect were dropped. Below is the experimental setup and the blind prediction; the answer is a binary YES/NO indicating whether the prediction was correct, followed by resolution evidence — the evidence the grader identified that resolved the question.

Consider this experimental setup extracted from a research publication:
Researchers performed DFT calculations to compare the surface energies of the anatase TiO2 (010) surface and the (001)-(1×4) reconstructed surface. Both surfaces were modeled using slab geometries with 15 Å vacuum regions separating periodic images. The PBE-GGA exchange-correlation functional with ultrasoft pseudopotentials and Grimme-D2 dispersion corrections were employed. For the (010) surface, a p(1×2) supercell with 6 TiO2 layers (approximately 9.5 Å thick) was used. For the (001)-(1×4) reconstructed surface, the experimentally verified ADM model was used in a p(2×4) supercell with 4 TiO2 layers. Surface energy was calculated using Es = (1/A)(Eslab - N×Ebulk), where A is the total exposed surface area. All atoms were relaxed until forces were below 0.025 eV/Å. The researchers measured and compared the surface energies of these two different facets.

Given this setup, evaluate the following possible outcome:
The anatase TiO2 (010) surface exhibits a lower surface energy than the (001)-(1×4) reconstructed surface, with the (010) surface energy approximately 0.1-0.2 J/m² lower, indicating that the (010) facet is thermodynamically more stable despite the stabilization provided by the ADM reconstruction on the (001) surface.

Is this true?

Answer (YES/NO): NO